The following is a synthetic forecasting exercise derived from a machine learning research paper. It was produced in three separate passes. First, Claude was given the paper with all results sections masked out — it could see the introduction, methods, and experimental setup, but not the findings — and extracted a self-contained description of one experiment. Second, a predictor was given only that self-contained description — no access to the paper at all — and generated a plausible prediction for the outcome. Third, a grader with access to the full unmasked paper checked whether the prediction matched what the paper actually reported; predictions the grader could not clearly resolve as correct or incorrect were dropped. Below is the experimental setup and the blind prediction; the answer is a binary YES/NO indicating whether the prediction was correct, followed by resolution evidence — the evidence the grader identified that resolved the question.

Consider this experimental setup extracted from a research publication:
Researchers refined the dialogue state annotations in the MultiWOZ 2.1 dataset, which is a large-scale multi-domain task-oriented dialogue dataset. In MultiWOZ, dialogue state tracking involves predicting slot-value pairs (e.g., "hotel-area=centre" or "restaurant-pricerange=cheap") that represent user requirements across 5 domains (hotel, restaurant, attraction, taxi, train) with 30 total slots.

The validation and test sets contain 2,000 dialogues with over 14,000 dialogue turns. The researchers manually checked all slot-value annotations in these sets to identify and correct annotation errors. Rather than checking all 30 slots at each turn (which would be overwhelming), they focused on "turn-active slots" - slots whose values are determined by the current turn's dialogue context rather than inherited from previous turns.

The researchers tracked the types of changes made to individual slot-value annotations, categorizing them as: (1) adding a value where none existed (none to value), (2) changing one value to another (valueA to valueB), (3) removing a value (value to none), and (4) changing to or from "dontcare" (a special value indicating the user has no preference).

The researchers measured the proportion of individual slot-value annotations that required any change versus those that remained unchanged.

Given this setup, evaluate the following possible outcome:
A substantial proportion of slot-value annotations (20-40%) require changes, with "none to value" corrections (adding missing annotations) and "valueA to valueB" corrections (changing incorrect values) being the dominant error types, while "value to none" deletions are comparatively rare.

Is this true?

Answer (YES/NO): NO